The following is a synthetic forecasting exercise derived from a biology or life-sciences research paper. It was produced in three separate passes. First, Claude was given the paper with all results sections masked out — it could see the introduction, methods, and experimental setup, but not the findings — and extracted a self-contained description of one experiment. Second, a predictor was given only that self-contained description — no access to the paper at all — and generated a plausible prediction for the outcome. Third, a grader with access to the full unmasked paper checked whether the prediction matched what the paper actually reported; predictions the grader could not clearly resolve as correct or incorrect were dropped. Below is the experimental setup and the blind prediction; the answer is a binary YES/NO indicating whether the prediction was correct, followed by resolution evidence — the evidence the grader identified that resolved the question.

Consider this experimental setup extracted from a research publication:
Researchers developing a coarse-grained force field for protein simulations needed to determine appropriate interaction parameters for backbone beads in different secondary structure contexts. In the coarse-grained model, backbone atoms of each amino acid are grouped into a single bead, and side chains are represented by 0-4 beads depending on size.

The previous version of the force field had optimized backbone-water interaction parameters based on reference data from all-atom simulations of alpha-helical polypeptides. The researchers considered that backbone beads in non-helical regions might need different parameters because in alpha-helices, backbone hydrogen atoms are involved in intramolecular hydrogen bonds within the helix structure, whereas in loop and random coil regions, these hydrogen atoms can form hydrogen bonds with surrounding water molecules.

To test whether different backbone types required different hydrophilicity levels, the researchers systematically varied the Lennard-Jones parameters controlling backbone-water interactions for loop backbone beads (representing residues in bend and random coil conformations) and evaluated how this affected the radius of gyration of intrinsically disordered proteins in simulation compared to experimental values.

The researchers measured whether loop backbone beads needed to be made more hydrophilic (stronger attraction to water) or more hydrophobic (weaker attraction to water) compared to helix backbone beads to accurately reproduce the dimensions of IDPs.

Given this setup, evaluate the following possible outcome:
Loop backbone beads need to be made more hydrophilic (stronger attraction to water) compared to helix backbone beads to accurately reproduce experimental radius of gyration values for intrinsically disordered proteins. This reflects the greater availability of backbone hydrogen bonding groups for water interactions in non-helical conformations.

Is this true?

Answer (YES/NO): YES